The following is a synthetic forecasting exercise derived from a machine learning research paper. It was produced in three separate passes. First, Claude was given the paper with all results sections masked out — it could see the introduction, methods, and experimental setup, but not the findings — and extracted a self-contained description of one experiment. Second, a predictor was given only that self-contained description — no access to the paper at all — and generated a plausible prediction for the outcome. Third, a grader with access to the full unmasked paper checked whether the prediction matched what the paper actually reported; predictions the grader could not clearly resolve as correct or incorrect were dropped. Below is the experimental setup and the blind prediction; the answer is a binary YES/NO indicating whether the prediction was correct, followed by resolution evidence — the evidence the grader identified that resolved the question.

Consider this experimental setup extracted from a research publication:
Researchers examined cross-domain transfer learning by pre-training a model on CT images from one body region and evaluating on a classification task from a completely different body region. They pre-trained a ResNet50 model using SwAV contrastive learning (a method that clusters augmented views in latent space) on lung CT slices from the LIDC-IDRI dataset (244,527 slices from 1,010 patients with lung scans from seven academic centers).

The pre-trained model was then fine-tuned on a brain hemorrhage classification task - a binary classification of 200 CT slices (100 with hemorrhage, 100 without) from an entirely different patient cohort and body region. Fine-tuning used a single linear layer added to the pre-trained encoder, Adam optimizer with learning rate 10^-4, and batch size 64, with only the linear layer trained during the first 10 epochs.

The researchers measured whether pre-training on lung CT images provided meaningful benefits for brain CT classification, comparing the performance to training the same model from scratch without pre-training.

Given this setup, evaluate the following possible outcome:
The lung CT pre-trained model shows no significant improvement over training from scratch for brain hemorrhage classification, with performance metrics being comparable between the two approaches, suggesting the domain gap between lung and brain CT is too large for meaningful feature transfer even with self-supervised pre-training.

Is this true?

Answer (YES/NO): NO